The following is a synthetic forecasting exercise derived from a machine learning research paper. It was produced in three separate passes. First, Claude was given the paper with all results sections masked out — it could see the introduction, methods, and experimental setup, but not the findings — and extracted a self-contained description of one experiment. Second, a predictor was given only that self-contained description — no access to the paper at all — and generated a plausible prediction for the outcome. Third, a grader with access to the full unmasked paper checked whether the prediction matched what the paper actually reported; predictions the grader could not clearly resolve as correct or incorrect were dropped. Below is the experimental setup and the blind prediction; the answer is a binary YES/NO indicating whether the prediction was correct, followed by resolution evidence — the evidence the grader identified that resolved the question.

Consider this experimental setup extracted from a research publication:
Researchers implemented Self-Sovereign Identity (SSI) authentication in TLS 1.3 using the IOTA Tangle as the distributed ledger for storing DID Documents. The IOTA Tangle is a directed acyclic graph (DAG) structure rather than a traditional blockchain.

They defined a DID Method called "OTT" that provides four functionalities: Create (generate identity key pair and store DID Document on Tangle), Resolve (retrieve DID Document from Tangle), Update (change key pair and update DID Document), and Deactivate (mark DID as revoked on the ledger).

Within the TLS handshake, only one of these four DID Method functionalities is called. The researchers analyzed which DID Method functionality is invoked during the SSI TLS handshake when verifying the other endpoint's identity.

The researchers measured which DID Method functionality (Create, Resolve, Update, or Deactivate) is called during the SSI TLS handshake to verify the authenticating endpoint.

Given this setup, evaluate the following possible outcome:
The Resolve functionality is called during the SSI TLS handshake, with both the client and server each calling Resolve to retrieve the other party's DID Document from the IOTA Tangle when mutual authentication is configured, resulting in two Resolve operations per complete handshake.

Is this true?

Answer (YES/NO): YES